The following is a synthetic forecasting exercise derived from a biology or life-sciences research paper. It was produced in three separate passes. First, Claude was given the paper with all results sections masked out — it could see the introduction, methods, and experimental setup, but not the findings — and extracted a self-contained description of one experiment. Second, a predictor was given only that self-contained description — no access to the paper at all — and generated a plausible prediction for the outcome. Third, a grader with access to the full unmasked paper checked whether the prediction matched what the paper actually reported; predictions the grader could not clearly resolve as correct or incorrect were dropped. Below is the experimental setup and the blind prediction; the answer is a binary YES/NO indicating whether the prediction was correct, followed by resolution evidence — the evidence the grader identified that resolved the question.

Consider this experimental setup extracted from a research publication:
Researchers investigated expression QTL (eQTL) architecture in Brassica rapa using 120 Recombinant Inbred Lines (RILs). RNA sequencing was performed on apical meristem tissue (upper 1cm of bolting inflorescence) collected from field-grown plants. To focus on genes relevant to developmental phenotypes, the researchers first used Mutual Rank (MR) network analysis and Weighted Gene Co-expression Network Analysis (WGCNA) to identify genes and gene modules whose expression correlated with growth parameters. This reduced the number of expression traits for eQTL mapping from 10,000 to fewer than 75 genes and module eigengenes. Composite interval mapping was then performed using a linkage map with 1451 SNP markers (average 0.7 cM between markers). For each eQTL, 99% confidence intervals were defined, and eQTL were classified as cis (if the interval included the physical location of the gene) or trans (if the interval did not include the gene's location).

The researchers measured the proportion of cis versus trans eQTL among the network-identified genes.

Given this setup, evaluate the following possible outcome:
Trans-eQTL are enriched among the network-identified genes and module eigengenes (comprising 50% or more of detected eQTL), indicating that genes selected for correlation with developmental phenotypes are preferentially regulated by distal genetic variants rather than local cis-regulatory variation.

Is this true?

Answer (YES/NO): YES